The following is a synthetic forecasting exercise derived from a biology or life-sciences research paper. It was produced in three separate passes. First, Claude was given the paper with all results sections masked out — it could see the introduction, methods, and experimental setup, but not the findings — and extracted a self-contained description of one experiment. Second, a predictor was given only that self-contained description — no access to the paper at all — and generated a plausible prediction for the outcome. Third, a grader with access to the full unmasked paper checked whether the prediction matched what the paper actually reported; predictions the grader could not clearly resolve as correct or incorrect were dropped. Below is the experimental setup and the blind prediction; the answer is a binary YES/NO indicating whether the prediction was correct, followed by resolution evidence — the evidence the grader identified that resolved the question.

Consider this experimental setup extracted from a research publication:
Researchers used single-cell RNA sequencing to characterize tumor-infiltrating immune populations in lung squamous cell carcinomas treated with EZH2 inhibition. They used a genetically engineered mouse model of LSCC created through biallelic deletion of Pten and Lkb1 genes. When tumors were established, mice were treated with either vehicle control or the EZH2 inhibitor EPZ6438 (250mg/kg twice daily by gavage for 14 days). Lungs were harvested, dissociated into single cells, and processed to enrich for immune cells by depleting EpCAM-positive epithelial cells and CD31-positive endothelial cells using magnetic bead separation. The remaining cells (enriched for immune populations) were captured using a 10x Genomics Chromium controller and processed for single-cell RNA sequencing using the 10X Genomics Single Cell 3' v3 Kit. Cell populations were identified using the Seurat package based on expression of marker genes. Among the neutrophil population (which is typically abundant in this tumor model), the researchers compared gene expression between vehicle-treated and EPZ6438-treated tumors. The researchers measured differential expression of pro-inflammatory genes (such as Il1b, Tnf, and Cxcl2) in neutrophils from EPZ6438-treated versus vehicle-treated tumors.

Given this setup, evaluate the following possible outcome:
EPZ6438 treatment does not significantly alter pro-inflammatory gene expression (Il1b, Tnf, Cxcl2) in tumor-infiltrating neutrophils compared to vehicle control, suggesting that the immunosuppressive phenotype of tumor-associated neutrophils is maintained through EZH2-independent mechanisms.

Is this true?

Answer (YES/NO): NO